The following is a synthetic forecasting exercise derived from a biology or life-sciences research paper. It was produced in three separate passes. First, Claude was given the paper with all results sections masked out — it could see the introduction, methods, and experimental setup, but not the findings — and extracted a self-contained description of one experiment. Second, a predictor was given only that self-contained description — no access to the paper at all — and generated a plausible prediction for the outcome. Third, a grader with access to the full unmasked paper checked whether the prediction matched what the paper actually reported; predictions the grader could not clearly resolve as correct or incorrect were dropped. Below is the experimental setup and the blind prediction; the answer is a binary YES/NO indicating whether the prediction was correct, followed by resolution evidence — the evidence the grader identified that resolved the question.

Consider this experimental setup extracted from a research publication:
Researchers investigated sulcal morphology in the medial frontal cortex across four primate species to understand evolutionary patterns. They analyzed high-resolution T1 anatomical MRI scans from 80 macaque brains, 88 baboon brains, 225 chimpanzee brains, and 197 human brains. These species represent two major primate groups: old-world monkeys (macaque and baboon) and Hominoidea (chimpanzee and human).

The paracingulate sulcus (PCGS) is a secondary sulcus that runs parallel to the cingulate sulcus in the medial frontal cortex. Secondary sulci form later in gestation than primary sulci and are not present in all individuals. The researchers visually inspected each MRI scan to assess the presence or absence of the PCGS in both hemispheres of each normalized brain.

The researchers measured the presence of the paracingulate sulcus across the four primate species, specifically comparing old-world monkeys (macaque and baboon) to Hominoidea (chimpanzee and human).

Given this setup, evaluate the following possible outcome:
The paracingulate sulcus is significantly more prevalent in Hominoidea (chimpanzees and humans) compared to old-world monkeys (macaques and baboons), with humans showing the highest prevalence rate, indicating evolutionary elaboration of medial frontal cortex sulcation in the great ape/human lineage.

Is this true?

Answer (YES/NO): YES